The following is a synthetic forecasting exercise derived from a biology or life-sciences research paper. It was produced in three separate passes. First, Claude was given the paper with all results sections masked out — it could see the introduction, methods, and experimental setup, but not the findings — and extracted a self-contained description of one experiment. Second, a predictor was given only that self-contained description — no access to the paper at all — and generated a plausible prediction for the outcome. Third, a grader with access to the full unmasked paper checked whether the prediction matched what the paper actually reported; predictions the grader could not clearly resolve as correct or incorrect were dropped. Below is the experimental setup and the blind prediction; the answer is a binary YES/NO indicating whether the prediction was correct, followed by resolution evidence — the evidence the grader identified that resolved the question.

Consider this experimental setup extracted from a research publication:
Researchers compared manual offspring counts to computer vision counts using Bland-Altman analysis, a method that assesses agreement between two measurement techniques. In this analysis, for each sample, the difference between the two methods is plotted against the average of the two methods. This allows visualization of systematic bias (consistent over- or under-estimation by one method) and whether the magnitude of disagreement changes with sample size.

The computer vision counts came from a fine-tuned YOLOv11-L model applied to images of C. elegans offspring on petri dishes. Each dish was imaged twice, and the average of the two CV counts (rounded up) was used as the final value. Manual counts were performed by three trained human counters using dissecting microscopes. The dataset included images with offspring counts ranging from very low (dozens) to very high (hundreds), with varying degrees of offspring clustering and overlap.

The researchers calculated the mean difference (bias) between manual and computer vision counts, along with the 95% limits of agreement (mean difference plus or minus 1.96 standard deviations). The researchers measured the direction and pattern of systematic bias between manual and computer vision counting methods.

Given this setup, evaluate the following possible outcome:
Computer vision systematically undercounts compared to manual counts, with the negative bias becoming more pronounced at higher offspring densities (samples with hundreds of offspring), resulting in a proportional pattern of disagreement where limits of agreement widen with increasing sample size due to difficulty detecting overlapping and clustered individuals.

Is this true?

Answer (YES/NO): NO